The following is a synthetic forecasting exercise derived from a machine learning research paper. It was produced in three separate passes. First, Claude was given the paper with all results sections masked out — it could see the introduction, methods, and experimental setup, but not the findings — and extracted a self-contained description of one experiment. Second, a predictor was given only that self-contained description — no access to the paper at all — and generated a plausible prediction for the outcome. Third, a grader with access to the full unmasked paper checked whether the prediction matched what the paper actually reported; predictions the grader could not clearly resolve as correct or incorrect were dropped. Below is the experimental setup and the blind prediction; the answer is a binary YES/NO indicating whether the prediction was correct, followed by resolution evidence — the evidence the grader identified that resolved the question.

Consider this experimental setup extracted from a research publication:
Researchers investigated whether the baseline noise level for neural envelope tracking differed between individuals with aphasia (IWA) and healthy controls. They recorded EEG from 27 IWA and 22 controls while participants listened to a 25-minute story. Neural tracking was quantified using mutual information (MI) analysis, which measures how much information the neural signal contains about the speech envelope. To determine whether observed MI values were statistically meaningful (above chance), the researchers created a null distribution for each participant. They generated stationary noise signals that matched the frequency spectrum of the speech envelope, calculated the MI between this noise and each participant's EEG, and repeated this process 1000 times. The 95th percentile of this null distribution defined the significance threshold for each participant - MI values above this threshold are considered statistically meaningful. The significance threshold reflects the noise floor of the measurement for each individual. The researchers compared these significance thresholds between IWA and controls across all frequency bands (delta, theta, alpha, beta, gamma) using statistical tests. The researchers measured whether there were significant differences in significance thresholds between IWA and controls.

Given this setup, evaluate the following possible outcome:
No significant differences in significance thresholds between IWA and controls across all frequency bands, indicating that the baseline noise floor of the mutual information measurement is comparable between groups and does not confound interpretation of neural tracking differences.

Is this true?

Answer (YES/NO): YES